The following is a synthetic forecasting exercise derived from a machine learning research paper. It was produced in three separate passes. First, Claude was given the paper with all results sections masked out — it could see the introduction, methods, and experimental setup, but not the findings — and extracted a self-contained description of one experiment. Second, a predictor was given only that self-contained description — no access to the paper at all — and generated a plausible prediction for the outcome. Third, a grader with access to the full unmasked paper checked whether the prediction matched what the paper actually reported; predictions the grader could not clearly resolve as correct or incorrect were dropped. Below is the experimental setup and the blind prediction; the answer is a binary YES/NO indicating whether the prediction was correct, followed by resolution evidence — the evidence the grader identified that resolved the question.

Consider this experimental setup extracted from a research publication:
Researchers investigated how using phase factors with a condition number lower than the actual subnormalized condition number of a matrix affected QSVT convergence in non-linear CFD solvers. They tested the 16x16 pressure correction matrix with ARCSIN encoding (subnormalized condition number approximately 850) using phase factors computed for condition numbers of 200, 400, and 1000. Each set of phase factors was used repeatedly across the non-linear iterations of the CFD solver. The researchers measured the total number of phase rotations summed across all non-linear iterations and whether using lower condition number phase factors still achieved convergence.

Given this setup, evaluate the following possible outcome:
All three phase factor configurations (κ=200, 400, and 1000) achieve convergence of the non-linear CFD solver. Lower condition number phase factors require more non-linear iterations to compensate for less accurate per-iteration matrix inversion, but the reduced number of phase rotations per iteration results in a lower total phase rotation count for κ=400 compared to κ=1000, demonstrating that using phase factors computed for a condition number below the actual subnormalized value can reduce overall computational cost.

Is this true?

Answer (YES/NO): NO